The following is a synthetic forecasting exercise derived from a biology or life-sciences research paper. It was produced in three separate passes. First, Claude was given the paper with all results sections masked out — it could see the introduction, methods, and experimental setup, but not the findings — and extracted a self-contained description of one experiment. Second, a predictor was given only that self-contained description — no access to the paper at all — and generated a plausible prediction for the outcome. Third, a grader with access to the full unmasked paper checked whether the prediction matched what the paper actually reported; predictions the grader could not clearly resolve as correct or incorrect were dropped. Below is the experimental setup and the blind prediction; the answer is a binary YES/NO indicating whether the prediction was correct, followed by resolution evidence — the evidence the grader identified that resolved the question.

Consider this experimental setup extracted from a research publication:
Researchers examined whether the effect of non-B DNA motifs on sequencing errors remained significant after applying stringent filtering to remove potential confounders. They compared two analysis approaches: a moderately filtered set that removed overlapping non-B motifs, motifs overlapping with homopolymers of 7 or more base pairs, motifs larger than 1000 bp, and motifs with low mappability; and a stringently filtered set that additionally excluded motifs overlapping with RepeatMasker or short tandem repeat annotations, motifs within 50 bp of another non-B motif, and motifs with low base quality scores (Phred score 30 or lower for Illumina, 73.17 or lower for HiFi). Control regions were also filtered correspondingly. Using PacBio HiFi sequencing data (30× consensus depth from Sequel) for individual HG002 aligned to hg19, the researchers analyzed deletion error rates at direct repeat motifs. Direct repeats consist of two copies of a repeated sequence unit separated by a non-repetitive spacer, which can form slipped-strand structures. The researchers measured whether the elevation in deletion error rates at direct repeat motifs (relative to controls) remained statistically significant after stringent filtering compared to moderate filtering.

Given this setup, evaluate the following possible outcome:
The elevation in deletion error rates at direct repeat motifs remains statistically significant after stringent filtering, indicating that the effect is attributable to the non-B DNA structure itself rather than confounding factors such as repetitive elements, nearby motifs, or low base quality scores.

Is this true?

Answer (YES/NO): YES